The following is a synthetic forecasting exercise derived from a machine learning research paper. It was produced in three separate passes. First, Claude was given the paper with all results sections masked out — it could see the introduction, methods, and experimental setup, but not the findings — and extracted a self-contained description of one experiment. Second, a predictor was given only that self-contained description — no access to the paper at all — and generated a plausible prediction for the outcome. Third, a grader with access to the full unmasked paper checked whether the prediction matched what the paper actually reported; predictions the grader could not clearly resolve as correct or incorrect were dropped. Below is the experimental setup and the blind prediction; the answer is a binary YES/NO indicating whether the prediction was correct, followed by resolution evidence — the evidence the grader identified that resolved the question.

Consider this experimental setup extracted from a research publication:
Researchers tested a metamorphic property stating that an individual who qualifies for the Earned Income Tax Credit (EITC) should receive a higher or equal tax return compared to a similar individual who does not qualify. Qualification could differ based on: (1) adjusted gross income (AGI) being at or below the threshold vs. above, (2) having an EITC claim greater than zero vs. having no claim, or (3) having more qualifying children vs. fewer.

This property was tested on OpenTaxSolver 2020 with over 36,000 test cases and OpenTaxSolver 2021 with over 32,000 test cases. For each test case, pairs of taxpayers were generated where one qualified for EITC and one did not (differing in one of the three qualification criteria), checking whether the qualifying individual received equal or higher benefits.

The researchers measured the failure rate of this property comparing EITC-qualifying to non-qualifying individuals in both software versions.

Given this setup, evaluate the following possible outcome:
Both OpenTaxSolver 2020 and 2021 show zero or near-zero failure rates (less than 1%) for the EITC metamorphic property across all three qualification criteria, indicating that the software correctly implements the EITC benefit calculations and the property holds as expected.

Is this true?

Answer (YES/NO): YES